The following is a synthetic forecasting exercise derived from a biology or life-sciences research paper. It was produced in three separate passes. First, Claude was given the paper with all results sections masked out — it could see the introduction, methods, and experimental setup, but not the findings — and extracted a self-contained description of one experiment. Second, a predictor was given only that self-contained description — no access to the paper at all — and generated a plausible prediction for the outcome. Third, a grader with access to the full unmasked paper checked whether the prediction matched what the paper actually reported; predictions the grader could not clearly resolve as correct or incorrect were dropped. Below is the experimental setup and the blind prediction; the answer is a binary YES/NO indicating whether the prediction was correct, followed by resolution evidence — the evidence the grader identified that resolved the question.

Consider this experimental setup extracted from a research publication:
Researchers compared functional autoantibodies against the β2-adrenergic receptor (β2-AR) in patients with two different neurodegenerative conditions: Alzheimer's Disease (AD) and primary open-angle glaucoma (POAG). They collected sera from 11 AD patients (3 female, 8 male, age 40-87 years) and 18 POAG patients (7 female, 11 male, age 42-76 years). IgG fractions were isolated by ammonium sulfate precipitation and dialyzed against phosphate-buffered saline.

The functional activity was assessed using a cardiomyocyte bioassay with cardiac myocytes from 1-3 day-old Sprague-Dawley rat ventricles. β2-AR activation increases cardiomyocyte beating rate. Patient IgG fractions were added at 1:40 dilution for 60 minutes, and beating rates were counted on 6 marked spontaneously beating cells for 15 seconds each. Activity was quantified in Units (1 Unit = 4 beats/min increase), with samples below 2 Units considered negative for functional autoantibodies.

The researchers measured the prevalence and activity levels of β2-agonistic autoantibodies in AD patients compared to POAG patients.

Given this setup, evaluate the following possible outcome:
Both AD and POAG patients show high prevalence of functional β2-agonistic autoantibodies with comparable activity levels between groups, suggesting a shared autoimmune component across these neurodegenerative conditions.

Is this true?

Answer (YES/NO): YES